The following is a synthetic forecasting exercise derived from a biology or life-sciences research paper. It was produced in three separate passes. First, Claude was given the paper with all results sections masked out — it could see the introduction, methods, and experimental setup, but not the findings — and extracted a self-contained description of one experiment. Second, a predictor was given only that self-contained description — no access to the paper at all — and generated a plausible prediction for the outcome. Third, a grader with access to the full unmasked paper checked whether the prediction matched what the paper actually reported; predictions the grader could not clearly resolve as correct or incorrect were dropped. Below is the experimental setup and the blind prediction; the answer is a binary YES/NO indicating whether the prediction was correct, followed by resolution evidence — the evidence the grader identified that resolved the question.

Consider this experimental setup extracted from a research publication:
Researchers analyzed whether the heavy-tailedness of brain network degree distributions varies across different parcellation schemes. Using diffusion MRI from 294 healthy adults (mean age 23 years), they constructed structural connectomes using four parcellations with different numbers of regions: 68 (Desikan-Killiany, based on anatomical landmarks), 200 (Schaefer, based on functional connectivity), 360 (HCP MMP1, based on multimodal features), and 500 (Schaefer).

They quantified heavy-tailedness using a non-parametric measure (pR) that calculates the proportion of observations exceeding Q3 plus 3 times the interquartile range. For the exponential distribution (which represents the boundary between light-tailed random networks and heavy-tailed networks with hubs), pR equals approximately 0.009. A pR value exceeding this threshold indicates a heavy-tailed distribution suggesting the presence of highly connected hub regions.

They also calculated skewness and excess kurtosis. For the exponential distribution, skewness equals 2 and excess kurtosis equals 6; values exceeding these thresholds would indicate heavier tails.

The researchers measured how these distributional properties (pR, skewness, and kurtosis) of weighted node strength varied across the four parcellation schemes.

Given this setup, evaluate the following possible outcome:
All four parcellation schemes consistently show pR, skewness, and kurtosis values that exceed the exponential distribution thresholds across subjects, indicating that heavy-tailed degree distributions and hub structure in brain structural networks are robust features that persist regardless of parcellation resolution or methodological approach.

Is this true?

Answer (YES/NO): NO